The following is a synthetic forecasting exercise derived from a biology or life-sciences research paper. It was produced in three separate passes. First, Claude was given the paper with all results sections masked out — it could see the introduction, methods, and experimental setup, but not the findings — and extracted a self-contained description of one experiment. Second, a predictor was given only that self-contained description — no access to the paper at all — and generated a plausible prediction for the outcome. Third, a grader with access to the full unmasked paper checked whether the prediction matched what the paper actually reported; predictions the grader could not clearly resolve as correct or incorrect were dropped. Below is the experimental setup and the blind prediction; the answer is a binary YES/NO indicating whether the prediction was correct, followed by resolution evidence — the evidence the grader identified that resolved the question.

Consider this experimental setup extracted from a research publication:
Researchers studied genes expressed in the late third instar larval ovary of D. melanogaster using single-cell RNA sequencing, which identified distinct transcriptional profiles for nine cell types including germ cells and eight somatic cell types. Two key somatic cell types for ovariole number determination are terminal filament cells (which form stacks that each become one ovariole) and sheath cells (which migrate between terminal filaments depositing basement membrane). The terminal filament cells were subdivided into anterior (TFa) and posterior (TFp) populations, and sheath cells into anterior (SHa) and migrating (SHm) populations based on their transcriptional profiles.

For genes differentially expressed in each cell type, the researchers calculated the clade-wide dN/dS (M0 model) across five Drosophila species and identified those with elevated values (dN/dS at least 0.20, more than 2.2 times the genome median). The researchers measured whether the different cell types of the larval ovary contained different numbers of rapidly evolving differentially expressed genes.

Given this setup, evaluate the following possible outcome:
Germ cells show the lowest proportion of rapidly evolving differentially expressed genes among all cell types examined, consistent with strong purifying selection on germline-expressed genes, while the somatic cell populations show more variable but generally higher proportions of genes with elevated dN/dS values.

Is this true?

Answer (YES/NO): NO